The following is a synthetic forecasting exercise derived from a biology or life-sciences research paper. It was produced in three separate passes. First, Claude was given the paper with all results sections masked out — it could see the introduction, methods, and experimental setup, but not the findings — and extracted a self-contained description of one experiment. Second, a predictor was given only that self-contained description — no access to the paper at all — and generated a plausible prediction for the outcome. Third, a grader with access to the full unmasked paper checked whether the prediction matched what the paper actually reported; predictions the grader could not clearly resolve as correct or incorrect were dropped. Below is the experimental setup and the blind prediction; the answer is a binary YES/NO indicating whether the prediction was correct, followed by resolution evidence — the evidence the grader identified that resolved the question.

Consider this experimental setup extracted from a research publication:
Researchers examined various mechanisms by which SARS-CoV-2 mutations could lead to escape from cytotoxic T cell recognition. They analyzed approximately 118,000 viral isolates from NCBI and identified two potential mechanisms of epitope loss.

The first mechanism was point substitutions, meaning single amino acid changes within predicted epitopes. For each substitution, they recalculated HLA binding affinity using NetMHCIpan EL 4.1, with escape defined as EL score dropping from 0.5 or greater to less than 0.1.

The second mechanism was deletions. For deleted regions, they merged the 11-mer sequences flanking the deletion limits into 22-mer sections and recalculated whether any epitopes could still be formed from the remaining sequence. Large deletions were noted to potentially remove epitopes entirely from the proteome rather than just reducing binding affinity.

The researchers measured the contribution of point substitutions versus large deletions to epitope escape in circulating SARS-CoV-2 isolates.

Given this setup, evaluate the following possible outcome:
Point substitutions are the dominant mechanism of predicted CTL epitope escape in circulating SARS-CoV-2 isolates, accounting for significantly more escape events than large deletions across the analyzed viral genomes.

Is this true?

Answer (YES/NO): NO